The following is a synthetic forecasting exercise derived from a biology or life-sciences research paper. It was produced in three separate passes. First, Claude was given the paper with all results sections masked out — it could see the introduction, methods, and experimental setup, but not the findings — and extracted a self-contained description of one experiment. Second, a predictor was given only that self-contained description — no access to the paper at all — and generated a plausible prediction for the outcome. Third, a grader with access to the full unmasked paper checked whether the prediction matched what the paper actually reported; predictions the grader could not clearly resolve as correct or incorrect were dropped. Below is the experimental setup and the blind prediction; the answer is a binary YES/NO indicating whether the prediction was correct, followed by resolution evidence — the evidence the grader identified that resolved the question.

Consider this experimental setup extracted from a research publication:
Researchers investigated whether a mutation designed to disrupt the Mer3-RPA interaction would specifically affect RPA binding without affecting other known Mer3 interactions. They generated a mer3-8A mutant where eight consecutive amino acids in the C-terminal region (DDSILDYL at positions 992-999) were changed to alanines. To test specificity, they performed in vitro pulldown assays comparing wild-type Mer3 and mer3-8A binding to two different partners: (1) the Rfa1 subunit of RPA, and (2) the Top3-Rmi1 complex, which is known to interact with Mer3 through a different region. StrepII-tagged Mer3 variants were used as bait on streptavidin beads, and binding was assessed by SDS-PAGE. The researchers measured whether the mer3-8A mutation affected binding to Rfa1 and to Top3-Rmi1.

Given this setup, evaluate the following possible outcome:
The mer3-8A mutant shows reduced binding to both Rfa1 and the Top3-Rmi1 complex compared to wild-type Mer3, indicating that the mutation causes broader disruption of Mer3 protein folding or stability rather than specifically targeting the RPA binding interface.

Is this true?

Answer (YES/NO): NO